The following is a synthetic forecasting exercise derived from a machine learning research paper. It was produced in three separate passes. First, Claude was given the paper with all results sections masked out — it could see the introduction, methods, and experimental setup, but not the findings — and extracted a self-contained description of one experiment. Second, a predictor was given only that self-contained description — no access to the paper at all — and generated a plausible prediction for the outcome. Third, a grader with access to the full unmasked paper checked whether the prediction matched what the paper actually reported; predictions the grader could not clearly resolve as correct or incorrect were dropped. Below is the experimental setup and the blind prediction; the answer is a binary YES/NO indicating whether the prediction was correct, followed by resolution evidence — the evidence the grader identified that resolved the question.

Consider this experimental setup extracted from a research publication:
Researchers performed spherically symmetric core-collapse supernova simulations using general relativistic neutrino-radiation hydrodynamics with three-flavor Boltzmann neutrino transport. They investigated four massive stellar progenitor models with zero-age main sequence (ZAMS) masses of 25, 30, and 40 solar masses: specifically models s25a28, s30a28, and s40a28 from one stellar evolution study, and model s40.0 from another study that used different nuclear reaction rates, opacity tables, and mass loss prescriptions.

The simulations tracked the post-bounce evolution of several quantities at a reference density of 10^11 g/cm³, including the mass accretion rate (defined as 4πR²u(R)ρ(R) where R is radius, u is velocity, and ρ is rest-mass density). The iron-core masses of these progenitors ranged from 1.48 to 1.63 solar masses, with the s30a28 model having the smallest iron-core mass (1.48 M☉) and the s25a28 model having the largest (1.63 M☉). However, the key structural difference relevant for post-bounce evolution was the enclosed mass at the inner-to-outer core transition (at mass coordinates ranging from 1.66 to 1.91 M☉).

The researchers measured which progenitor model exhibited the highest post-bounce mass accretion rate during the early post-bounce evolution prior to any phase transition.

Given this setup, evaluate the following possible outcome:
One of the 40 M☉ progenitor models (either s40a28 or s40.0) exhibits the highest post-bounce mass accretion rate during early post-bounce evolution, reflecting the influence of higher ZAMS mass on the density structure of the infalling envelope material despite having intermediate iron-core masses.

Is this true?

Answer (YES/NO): NO